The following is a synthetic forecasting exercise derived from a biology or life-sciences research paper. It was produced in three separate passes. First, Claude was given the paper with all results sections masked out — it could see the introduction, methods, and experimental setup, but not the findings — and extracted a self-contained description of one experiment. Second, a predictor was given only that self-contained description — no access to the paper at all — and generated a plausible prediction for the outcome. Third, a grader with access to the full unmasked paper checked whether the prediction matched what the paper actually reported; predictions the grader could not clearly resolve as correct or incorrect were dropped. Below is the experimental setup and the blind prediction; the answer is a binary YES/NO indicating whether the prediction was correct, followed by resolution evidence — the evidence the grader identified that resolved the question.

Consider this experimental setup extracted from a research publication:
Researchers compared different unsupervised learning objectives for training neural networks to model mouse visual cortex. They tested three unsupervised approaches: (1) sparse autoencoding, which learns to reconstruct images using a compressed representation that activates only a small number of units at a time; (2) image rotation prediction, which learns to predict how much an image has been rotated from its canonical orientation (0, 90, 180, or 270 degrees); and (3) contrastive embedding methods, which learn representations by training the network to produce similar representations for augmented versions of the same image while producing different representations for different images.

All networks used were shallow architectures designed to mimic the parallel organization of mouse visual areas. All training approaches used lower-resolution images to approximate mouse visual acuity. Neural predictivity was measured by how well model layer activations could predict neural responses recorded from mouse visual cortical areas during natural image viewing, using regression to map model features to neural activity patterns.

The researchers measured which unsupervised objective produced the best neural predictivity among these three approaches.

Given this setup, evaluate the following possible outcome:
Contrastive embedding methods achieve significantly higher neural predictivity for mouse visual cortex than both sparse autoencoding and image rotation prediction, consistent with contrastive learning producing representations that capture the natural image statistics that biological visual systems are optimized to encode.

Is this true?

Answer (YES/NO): YES